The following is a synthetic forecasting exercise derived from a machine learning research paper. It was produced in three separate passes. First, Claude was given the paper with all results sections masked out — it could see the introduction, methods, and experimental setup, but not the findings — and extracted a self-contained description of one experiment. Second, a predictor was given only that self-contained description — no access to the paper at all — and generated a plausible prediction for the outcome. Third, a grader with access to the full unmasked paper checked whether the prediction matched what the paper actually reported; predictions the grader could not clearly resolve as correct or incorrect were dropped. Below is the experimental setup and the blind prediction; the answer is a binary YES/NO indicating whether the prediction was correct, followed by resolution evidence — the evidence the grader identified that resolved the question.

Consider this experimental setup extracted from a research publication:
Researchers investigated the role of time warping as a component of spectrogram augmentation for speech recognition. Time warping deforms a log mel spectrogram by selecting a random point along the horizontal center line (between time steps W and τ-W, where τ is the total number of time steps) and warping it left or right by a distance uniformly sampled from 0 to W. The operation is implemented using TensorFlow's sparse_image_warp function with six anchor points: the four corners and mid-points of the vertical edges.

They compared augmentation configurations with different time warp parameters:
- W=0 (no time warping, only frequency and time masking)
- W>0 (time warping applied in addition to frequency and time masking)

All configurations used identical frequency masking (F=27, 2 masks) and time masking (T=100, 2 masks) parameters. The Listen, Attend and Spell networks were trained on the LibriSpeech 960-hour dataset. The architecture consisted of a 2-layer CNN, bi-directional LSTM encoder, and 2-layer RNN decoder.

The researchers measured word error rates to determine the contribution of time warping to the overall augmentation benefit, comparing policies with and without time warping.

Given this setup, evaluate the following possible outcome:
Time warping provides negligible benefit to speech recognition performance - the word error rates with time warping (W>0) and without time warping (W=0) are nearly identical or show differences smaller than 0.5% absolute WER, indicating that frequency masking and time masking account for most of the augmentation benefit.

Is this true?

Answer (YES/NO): YES